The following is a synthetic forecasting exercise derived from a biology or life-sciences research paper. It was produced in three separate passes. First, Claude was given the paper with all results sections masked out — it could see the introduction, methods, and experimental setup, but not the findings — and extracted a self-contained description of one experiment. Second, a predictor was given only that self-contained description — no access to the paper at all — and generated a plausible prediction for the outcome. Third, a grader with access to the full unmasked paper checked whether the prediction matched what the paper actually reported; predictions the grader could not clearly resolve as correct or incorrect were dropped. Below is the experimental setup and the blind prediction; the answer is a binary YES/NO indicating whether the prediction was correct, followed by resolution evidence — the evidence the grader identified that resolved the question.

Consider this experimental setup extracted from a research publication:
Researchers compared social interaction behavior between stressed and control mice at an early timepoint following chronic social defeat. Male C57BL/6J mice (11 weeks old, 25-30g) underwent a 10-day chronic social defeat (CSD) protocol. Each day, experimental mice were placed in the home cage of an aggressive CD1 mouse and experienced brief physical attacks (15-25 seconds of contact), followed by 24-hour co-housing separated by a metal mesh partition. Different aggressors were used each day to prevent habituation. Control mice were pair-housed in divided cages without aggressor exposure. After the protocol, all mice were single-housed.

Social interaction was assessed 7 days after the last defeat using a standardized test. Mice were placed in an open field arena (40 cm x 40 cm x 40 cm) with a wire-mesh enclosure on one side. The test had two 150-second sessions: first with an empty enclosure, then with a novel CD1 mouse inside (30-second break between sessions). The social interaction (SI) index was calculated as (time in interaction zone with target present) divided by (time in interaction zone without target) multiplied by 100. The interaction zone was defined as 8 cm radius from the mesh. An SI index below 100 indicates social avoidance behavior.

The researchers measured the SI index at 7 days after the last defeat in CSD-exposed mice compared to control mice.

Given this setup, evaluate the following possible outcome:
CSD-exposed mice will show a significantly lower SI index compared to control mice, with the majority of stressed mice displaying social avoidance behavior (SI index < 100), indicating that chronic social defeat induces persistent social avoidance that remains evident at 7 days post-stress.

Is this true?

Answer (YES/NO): YES